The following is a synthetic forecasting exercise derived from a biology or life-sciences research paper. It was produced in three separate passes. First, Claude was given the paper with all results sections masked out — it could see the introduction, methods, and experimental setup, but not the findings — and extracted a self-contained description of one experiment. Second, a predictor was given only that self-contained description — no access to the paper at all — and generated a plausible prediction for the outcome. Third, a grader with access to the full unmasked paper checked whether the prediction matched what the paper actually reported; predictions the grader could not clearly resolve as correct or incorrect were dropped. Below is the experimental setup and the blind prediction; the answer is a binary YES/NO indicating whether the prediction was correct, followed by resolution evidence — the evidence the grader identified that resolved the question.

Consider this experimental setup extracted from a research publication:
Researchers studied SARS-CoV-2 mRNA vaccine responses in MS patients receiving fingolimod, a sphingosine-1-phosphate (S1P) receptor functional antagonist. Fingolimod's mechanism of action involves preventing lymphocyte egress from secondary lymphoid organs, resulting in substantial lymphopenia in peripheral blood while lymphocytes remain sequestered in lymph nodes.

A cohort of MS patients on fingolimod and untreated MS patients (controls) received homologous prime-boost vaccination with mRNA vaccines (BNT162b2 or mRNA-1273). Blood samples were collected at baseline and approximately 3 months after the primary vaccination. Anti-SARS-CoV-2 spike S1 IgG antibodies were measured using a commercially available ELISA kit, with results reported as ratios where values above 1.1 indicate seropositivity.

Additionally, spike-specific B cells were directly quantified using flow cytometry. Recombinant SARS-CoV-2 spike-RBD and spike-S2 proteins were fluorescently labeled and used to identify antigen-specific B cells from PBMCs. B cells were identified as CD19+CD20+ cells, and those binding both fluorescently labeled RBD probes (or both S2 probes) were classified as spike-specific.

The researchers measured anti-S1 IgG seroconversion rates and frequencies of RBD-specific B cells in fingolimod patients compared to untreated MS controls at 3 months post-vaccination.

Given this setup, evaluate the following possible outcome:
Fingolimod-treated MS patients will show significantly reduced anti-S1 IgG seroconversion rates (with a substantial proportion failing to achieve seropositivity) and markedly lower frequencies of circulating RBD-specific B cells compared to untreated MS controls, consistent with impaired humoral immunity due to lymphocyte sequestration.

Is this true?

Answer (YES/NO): YES